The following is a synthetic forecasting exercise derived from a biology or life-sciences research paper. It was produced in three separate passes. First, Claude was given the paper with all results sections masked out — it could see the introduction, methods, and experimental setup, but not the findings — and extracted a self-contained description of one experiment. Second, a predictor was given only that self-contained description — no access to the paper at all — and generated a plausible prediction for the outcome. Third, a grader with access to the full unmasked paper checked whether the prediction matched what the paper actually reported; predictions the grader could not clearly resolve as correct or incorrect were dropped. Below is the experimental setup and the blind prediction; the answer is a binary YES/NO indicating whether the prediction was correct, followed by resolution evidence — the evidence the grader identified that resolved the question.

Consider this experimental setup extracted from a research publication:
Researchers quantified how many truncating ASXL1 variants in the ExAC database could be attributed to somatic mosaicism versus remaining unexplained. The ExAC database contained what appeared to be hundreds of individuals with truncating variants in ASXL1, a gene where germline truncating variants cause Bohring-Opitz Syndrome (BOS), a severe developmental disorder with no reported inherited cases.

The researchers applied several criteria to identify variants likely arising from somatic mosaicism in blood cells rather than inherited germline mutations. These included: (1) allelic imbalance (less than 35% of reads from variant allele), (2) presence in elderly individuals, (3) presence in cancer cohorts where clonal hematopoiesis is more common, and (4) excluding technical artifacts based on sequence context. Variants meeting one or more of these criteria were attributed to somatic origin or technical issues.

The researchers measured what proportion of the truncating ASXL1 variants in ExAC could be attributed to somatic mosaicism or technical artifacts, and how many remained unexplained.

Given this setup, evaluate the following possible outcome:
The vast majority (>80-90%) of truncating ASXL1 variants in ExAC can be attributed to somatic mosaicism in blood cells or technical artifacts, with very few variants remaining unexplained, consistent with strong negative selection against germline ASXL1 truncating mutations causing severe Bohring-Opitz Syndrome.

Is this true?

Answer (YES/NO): YES